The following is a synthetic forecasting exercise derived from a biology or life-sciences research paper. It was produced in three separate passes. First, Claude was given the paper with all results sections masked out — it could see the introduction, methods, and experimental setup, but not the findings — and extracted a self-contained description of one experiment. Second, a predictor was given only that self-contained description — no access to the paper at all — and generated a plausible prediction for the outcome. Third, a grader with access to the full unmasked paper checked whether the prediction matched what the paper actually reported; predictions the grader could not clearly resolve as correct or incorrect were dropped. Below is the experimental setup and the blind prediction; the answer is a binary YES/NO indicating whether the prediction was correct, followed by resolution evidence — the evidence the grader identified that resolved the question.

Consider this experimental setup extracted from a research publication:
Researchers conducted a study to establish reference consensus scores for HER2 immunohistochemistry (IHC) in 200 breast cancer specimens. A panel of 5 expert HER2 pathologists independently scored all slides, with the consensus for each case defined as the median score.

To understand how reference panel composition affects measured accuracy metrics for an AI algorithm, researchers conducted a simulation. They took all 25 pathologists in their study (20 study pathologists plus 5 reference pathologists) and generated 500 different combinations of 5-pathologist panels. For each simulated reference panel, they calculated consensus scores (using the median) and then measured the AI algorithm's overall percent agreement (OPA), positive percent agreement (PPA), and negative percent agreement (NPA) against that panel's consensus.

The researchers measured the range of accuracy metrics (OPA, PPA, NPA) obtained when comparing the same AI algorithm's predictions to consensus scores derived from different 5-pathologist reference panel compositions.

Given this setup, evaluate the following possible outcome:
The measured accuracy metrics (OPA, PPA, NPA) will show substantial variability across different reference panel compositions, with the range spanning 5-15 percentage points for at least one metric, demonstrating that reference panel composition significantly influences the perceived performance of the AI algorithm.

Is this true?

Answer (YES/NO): NO